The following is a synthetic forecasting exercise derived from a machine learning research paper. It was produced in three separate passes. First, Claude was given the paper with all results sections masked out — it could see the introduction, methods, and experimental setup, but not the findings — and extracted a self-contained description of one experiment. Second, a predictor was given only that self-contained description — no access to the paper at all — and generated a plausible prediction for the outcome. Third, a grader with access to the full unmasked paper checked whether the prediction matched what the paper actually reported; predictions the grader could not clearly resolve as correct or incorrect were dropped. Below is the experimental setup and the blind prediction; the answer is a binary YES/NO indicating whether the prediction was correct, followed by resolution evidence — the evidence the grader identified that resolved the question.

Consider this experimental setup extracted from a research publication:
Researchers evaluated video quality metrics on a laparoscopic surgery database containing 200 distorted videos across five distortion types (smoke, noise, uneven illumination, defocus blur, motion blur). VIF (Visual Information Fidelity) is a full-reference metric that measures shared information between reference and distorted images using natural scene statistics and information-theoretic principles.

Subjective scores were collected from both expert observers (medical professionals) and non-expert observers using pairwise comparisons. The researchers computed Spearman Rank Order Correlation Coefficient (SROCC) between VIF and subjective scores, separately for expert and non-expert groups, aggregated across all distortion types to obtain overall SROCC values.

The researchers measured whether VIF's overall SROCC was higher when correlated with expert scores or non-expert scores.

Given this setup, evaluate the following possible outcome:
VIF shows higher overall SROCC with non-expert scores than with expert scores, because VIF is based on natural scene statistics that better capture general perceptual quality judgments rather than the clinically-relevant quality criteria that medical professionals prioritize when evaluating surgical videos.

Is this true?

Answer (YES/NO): YES